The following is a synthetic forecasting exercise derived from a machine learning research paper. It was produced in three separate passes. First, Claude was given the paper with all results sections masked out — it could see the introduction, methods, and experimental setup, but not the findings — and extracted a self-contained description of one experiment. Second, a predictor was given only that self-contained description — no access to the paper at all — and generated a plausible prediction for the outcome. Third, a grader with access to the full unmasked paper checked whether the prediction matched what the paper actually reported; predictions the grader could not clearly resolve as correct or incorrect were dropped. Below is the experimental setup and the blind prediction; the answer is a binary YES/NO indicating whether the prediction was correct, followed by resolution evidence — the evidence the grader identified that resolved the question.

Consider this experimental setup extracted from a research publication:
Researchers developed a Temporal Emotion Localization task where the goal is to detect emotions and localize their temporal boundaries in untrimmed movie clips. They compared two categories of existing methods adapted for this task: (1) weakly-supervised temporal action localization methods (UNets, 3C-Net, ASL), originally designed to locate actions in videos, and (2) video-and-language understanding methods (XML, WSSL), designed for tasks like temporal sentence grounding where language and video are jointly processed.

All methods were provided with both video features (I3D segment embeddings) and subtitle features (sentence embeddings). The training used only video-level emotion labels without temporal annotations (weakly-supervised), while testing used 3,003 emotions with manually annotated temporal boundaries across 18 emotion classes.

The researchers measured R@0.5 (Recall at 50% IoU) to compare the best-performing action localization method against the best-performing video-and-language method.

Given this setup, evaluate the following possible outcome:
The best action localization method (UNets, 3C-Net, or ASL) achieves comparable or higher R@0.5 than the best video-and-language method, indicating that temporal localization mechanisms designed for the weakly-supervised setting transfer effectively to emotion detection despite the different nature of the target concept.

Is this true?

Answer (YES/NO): NO